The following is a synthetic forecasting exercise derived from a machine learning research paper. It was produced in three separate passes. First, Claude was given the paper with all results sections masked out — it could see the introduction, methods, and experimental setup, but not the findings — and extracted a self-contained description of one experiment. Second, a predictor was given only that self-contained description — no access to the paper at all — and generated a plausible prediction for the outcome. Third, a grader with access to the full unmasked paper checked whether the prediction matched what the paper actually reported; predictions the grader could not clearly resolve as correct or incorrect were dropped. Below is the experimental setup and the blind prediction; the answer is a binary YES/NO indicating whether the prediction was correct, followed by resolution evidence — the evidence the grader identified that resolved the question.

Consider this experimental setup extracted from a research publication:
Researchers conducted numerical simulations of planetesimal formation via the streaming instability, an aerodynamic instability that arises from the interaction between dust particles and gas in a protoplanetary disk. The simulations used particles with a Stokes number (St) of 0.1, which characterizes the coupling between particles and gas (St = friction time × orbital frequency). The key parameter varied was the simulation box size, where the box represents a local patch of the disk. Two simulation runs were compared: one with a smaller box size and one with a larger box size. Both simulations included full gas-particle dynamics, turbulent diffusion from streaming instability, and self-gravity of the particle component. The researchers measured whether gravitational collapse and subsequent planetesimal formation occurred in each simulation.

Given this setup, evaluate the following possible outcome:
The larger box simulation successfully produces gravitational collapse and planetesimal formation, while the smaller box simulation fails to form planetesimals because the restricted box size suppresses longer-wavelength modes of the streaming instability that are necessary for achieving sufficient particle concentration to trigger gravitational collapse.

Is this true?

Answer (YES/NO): NO